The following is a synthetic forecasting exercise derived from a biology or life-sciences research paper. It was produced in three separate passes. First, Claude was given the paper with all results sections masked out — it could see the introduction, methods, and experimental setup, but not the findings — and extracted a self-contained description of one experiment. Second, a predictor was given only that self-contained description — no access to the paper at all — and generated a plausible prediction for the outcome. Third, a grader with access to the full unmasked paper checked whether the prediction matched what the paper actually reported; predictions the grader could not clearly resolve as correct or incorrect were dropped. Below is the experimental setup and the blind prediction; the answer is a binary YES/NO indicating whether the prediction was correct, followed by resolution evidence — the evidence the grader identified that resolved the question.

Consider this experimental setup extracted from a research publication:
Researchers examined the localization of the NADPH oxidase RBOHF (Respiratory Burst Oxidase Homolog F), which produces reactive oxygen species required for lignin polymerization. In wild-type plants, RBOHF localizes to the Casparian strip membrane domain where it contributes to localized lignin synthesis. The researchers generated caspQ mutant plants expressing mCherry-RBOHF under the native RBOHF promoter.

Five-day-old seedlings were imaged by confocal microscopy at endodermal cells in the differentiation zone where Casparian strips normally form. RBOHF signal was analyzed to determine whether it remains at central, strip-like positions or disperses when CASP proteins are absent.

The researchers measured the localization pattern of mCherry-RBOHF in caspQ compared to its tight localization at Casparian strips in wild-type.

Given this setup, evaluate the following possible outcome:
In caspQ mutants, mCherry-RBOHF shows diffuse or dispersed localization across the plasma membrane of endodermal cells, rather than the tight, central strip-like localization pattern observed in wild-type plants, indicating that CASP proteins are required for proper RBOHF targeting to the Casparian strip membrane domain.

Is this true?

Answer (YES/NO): NO